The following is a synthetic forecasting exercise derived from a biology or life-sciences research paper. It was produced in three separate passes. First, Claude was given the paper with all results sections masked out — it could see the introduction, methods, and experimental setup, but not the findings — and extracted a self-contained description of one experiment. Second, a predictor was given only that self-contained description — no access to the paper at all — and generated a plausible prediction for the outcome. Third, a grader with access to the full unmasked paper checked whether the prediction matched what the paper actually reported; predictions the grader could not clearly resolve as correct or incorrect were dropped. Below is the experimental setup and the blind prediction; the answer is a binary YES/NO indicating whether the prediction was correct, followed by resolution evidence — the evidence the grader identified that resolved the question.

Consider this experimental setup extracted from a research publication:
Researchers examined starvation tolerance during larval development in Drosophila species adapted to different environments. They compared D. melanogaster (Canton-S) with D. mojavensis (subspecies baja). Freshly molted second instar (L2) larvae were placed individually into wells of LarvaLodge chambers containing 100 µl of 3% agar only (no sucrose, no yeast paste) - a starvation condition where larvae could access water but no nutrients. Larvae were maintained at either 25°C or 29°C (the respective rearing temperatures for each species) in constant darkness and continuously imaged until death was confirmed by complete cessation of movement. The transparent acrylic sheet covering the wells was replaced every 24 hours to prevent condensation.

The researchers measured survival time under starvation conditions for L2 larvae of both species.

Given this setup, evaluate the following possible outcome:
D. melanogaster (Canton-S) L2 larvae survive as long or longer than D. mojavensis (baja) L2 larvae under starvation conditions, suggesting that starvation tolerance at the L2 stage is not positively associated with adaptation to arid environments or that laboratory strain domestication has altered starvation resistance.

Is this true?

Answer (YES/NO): NO